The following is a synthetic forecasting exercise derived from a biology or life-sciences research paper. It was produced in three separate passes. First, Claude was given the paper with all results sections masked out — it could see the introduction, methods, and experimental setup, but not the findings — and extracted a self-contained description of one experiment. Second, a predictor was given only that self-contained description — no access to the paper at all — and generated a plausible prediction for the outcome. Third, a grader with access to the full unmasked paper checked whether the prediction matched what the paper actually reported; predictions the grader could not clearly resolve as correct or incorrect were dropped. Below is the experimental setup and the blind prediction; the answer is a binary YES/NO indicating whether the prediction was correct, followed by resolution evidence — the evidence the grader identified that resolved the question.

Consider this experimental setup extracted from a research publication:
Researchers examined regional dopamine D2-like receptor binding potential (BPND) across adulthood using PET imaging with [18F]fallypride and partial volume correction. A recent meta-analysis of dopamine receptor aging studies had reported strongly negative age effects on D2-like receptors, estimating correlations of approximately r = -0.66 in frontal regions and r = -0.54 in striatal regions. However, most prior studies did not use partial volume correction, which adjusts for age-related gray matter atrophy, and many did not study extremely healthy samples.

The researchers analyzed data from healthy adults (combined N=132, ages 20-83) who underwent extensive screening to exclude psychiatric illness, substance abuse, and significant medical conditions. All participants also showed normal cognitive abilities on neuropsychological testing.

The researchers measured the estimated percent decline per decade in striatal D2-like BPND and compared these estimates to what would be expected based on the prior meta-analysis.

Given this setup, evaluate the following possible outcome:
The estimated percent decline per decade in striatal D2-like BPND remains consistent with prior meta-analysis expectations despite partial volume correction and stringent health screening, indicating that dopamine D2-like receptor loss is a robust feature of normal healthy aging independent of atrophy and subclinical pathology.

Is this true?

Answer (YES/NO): NO